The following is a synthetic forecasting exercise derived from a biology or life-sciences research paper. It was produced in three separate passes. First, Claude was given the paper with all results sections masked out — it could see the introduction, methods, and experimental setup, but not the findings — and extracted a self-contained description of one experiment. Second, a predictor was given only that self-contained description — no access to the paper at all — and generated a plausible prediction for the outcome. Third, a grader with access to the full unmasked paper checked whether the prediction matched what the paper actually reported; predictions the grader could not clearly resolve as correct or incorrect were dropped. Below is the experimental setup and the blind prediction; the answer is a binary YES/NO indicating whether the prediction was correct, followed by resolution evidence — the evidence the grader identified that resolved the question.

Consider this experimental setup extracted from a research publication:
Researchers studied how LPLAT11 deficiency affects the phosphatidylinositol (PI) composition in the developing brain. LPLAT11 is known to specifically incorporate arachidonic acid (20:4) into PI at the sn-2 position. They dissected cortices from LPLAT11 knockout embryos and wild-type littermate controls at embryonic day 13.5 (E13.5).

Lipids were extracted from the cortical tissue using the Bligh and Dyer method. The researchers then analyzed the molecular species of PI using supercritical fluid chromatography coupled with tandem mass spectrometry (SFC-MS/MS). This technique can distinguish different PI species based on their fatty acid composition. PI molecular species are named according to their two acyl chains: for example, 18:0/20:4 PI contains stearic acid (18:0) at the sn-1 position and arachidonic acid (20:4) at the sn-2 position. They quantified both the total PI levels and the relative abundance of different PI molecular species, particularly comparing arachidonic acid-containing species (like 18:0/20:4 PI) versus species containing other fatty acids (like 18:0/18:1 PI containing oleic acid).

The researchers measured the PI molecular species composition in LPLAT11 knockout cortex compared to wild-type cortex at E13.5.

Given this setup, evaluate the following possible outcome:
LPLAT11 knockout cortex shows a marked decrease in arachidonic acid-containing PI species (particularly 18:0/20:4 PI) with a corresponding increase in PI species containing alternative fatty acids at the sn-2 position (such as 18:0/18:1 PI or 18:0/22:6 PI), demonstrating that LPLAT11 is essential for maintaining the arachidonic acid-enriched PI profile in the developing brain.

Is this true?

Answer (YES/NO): YES